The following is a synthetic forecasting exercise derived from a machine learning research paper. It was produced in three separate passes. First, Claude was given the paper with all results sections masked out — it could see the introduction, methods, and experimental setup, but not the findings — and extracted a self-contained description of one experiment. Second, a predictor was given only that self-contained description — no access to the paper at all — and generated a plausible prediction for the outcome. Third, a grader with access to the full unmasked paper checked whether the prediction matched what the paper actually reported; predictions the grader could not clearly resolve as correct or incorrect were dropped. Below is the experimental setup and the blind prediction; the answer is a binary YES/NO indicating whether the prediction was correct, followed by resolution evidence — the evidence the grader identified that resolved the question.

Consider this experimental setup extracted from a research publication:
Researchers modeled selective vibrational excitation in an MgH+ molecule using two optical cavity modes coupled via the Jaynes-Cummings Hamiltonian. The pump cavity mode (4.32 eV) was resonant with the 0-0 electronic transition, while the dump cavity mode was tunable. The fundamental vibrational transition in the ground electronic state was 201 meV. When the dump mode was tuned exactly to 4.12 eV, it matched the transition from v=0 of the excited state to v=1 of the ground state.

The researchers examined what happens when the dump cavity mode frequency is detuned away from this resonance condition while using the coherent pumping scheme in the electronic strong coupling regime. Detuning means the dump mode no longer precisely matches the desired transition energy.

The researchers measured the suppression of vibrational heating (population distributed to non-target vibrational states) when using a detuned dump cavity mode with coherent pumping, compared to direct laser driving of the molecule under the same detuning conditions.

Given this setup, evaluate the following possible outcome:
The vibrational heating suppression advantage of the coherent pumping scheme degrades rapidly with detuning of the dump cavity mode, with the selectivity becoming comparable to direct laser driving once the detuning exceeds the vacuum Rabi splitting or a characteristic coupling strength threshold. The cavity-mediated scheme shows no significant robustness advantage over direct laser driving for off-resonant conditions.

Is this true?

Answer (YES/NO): NO